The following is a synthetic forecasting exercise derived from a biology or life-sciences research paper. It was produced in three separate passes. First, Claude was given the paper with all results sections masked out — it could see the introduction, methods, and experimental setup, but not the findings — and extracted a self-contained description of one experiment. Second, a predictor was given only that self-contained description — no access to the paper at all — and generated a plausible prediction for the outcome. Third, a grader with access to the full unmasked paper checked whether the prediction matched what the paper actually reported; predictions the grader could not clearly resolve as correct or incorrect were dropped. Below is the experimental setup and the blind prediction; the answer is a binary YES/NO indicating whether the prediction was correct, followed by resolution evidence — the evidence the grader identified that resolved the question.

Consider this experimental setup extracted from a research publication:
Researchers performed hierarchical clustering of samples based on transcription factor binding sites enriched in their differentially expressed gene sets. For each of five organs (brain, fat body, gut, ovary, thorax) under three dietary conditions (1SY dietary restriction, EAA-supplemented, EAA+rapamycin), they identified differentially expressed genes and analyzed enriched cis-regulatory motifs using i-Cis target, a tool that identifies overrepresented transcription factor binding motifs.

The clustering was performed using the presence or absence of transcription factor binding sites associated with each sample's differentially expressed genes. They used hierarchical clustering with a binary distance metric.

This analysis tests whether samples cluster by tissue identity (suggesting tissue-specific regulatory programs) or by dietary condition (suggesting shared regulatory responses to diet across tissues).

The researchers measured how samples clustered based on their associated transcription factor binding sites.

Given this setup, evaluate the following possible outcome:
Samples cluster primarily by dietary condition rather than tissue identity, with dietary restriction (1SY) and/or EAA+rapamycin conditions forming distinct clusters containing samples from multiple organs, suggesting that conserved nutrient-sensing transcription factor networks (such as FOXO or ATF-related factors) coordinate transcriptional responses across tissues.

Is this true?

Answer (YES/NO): NO